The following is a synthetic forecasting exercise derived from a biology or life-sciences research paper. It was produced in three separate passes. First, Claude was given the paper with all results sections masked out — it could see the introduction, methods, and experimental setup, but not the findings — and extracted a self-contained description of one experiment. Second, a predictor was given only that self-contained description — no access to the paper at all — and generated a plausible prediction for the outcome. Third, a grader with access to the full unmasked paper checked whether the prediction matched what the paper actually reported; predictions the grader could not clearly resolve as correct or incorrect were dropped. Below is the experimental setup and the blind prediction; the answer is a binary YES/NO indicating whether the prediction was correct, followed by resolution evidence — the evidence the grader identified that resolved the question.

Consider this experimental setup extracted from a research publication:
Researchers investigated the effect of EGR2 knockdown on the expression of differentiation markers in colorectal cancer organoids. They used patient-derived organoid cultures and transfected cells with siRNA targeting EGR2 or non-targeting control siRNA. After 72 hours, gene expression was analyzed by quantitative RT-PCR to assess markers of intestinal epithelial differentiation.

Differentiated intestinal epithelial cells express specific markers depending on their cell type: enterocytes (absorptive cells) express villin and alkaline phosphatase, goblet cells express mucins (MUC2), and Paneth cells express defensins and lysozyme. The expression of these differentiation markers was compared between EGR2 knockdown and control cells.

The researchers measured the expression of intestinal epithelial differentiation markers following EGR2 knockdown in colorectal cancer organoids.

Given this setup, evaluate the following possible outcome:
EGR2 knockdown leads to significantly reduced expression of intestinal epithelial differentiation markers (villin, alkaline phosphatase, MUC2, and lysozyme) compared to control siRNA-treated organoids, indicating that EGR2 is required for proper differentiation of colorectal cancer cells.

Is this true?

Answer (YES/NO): NO